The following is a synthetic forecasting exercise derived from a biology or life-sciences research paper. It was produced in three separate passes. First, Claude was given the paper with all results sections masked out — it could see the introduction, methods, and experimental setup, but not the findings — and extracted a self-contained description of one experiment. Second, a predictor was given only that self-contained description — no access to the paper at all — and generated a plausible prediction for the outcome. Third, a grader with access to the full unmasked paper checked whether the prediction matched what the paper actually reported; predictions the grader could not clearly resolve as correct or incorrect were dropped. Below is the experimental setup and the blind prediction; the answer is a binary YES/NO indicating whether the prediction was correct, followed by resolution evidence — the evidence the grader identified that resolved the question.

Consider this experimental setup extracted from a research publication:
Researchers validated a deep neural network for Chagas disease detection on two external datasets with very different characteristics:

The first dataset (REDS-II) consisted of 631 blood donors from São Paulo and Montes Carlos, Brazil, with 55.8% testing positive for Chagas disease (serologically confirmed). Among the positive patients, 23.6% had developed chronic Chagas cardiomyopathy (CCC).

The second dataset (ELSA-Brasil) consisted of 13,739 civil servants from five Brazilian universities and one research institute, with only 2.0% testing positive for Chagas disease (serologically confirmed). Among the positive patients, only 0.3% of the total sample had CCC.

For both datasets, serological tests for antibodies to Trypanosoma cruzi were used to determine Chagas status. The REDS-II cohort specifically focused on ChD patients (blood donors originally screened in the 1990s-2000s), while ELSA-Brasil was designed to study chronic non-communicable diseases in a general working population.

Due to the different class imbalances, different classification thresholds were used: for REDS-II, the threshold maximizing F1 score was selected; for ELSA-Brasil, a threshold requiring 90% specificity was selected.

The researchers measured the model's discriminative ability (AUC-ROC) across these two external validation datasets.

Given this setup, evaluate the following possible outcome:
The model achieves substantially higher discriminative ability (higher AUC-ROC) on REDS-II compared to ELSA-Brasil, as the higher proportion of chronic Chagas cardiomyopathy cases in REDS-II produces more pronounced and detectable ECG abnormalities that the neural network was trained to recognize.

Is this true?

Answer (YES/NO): YES